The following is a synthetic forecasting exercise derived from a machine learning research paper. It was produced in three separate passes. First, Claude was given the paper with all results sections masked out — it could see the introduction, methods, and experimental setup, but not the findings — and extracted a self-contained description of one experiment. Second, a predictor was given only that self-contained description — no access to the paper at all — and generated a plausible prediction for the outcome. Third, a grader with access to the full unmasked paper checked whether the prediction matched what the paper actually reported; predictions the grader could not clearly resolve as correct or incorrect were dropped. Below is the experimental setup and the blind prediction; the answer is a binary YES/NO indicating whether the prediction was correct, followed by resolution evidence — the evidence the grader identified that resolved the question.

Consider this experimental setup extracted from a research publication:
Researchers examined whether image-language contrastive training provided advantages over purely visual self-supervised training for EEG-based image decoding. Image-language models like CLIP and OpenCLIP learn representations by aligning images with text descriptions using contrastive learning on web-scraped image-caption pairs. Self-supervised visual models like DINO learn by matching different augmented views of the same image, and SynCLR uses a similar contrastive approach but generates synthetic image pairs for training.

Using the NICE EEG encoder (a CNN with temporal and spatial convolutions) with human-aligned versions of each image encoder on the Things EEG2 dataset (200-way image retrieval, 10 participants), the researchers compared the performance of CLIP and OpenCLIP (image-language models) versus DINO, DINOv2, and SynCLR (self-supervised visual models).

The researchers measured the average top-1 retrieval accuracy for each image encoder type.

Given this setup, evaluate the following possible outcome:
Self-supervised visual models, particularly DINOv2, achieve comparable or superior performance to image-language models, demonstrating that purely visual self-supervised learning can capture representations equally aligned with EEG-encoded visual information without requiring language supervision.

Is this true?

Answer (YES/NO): NO